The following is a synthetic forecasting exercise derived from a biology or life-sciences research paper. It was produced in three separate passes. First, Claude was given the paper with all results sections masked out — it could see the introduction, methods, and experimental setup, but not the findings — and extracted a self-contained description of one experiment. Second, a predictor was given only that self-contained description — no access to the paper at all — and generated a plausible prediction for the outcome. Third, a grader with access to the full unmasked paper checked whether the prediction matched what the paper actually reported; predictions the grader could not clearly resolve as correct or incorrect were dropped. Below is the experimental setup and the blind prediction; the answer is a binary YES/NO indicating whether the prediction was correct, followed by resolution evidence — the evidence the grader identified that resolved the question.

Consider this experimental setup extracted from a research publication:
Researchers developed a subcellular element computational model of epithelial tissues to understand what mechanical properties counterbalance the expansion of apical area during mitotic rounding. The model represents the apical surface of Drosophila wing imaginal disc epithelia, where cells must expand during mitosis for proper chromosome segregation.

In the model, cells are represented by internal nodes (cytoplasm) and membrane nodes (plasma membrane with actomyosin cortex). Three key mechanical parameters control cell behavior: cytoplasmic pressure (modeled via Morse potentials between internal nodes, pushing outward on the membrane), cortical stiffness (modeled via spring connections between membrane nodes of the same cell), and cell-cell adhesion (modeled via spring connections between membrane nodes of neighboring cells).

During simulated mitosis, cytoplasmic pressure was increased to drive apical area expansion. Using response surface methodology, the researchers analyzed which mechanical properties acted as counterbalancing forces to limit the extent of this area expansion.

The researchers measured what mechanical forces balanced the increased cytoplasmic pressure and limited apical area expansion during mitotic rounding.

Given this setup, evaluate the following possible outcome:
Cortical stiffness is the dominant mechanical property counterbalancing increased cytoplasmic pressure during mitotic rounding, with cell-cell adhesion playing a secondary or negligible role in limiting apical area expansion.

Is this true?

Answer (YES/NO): NO